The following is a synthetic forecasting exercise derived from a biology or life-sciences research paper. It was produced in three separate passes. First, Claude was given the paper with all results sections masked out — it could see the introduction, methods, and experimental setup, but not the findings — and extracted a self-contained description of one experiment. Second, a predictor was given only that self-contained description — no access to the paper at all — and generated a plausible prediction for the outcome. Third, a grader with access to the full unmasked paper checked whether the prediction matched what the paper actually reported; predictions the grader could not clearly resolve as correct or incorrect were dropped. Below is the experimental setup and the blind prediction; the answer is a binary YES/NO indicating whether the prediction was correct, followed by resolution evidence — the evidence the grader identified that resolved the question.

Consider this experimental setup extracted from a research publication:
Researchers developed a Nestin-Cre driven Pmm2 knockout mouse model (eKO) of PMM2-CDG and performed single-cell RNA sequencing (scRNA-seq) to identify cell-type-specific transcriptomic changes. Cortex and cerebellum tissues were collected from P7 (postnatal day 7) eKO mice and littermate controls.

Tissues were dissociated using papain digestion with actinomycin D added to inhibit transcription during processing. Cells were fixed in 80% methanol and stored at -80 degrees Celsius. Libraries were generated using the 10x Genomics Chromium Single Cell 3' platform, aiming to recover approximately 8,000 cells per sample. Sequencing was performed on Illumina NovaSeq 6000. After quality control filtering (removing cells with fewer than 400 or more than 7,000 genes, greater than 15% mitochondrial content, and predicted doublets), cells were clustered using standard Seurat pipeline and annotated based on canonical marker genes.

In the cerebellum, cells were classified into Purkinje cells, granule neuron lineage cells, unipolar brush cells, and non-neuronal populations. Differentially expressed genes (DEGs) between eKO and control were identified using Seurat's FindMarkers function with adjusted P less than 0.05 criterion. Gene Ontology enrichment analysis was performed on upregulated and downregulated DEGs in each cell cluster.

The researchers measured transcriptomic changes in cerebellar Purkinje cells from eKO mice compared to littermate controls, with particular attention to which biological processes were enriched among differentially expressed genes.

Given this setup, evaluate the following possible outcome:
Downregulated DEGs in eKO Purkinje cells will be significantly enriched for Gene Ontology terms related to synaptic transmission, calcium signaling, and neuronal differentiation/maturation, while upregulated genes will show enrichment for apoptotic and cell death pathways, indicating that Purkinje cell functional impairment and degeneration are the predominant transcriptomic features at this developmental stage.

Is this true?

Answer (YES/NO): NO